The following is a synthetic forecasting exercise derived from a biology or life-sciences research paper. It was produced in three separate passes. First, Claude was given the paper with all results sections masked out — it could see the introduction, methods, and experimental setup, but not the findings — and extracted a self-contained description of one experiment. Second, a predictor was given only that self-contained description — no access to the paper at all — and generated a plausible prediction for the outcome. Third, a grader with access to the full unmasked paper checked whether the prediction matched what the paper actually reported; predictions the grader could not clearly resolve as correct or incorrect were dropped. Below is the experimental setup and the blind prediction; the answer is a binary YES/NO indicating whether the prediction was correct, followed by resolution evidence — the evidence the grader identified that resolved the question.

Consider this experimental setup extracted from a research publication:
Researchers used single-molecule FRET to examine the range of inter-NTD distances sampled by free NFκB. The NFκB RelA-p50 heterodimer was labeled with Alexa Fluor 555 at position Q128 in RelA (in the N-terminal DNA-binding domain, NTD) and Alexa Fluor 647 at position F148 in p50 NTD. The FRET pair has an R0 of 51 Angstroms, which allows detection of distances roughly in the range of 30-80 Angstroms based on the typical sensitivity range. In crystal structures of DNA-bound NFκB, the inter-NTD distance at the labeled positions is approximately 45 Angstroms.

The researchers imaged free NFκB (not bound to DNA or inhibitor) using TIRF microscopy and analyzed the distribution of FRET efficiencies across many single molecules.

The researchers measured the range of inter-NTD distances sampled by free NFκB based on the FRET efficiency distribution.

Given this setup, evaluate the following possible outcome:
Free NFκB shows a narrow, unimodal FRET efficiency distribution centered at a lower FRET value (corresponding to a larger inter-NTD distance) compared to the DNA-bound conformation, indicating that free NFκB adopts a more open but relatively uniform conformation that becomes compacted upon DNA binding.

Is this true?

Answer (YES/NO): NO